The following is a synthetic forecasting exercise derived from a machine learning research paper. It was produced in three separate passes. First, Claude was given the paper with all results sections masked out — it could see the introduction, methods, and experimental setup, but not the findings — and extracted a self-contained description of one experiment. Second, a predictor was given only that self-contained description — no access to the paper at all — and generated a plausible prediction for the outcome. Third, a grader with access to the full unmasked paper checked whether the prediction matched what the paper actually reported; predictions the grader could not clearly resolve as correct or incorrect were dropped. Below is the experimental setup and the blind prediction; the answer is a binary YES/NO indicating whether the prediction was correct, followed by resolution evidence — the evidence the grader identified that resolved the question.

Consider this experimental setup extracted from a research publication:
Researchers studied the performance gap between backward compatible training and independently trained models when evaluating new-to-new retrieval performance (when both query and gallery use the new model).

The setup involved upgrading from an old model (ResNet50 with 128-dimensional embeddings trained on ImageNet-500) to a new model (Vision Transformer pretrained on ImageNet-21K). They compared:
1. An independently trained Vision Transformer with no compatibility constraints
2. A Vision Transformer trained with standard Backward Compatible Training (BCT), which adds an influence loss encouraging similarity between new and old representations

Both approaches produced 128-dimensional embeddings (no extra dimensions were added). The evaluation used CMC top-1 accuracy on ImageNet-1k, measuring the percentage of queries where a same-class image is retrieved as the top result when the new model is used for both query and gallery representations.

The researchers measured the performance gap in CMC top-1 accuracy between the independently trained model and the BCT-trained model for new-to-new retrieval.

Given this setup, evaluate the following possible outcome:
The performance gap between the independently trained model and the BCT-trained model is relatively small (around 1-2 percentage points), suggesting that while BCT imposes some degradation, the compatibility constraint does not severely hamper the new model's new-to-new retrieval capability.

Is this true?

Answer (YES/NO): NO